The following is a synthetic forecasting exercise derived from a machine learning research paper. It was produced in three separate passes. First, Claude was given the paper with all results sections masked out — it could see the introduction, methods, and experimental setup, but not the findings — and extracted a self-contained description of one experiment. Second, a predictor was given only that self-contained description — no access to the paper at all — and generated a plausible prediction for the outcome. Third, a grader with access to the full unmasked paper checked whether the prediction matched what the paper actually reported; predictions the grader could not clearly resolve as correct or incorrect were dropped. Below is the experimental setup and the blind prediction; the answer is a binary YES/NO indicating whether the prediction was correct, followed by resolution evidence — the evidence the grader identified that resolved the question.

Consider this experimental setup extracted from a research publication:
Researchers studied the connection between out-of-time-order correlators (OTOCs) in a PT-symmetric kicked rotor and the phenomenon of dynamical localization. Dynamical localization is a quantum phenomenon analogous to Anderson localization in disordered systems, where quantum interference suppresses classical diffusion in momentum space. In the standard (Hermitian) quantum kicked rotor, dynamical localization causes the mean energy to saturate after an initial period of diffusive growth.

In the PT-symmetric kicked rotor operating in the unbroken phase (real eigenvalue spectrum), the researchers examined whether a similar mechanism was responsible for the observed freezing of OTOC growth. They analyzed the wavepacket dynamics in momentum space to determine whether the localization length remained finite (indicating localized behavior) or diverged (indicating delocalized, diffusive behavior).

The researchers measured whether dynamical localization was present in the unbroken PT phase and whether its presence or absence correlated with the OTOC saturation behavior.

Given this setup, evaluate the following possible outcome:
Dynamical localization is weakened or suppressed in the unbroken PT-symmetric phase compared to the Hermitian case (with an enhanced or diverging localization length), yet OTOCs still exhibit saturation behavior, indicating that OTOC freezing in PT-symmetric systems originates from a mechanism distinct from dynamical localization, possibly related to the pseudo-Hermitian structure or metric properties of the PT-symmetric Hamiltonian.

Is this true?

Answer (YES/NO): NO